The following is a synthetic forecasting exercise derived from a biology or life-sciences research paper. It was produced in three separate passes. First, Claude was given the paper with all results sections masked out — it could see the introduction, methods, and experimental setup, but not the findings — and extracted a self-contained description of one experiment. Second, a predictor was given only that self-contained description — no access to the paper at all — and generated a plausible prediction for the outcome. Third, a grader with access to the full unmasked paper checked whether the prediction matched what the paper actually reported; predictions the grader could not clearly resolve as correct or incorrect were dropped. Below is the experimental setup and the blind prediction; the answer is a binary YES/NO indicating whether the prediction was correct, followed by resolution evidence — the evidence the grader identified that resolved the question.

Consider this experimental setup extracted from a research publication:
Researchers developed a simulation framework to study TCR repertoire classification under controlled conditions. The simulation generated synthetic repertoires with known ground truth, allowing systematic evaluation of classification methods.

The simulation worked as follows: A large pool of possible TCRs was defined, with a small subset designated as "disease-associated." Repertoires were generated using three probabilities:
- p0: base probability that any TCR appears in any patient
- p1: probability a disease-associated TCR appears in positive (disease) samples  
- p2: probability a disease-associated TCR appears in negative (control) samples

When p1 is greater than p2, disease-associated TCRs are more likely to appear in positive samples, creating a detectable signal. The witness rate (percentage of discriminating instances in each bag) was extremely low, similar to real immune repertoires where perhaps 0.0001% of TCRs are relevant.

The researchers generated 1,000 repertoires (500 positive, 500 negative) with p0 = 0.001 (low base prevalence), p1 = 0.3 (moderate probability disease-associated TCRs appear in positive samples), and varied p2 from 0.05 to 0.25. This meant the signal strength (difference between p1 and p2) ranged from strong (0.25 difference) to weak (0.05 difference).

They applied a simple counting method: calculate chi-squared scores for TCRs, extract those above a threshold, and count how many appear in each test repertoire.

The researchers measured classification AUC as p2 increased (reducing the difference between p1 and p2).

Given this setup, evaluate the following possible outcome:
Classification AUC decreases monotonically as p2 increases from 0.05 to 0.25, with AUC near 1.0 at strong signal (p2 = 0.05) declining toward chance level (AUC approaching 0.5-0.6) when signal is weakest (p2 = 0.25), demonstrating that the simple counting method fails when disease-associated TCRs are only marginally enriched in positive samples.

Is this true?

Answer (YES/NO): NO